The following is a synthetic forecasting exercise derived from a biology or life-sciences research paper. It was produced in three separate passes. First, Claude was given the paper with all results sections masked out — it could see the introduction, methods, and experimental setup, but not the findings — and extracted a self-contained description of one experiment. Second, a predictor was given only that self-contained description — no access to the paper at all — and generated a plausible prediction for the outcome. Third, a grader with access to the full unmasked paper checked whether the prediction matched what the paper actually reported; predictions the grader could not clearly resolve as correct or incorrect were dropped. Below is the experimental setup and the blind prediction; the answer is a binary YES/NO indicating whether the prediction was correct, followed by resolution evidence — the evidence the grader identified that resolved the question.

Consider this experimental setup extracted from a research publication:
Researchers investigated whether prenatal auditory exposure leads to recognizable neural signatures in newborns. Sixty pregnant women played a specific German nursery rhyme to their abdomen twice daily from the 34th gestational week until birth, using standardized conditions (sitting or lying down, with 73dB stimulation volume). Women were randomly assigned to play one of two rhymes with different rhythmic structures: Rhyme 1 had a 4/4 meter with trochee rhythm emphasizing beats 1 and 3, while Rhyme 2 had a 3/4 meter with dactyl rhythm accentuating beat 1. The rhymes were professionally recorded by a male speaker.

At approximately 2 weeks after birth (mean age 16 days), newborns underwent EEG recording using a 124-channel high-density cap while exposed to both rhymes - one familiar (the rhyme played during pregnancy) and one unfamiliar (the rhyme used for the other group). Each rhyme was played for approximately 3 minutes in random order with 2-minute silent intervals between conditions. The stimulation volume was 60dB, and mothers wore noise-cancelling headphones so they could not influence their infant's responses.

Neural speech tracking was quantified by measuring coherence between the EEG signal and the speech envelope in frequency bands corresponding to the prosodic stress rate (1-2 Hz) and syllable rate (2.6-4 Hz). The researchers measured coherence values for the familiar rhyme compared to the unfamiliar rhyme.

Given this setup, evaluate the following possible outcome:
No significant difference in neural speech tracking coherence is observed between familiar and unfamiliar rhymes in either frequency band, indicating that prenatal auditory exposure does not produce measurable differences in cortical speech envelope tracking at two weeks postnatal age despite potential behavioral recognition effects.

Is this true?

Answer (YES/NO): NO